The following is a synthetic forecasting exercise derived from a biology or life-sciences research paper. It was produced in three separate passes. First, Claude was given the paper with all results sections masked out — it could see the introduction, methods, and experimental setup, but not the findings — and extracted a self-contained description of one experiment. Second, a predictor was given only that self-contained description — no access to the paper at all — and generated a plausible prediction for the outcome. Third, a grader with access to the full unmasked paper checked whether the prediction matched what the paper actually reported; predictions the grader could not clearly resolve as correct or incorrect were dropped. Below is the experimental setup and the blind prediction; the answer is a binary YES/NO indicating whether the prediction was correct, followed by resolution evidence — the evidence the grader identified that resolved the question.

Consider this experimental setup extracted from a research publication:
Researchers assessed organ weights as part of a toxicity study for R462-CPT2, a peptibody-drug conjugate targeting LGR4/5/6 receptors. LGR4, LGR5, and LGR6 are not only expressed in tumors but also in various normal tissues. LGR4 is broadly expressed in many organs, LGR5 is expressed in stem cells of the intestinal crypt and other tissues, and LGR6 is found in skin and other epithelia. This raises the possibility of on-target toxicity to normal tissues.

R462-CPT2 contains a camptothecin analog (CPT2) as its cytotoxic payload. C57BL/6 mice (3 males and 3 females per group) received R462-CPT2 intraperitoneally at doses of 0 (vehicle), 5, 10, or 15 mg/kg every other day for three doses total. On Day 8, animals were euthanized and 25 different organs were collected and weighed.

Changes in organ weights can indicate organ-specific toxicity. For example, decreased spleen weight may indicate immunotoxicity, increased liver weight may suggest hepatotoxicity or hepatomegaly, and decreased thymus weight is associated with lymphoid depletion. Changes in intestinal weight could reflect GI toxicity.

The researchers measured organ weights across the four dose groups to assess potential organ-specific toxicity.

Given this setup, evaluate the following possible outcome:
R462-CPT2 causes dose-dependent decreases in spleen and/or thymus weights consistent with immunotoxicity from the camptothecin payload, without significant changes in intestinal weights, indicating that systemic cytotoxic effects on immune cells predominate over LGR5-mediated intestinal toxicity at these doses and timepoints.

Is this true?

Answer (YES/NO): NO